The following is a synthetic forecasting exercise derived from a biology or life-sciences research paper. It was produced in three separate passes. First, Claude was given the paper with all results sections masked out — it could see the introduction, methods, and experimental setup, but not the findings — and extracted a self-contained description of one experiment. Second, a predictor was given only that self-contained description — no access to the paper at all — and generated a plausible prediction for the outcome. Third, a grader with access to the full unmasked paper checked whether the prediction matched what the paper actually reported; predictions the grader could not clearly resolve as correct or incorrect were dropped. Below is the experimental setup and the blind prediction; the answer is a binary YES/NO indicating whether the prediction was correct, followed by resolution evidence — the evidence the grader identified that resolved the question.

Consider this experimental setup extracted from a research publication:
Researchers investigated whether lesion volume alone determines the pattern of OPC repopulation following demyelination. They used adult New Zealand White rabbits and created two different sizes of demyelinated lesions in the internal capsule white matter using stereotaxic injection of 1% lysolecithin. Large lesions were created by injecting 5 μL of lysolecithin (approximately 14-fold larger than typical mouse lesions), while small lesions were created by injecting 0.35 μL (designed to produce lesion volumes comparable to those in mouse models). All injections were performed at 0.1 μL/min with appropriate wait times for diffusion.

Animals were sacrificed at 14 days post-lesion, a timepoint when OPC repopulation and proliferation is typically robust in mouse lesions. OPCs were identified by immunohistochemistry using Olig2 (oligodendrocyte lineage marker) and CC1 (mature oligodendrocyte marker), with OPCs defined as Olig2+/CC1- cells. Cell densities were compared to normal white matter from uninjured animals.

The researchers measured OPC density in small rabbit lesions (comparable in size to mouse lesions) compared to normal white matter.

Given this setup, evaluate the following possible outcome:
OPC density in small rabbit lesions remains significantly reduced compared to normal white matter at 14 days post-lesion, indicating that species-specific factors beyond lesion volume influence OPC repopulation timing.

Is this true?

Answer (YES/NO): YES